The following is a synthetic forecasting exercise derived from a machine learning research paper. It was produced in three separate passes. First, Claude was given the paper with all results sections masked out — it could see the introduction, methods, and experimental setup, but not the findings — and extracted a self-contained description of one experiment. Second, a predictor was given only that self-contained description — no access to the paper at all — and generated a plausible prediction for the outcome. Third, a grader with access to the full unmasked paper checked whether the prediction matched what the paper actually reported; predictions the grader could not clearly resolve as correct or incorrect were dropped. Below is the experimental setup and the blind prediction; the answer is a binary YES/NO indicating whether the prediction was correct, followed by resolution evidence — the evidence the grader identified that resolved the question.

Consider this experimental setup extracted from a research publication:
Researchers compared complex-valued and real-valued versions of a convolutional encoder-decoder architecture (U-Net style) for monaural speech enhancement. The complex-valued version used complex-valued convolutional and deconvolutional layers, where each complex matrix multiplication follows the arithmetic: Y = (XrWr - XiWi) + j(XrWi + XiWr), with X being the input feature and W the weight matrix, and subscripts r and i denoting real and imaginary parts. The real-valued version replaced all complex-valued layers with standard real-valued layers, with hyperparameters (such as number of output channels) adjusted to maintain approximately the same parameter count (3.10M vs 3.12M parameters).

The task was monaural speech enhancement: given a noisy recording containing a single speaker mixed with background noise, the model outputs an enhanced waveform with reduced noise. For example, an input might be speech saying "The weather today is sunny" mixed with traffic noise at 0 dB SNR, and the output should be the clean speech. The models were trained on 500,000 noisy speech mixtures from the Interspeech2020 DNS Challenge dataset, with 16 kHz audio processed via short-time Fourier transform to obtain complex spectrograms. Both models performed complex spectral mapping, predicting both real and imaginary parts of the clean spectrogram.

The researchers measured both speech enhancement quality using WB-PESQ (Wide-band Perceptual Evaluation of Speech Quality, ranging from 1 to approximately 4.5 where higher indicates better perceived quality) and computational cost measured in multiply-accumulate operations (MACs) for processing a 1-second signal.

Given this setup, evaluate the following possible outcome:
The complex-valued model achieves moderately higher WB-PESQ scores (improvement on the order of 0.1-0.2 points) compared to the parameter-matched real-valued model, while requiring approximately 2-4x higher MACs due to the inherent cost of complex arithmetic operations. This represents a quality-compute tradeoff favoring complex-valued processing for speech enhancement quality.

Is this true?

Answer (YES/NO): NO